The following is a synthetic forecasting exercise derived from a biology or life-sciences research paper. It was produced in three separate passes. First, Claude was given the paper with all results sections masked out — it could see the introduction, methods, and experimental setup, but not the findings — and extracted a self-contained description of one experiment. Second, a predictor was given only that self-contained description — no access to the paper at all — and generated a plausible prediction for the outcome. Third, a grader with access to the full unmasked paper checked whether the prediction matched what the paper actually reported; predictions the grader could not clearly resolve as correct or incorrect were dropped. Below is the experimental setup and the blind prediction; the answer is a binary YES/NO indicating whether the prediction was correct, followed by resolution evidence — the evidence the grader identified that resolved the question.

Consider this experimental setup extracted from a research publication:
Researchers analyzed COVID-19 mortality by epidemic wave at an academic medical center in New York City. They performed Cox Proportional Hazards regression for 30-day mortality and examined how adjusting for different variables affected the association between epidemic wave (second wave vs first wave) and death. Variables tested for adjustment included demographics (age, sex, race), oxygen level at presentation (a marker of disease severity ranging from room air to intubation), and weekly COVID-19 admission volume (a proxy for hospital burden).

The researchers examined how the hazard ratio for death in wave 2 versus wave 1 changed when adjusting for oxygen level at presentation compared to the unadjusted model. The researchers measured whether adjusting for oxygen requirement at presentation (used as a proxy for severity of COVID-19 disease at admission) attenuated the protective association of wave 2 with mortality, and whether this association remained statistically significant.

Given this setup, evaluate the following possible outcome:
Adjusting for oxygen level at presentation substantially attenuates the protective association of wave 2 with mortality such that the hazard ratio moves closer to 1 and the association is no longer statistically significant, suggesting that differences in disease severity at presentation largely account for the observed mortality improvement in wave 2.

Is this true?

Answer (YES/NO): NO